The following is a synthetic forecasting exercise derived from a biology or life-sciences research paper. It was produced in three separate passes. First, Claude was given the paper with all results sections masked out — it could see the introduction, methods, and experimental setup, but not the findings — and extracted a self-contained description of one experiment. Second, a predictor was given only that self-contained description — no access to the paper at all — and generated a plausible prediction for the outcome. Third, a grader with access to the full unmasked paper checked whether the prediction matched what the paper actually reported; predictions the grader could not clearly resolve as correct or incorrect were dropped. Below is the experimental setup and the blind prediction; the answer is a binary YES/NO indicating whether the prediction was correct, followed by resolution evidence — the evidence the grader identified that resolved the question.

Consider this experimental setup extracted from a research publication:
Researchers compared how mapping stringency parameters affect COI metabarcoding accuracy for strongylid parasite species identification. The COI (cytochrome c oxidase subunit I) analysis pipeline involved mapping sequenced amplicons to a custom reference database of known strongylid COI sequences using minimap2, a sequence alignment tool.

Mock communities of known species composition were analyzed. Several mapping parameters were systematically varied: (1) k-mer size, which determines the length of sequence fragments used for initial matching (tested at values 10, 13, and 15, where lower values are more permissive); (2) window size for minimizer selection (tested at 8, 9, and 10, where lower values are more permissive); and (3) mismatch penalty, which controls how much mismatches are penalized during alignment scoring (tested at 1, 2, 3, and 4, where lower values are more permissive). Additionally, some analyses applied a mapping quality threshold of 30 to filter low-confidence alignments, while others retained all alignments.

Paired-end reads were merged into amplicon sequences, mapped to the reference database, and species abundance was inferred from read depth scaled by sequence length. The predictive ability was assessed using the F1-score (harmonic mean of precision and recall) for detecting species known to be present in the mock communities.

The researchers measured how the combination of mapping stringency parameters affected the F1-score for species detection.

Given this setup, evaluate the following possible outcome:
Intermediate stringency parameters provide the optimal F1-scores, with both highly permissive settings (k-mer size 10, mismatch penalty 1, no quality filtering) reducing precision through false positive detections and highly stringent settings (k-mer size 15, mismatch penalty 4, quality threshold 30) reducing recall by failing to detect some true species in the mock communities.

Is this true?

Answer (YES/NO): NO